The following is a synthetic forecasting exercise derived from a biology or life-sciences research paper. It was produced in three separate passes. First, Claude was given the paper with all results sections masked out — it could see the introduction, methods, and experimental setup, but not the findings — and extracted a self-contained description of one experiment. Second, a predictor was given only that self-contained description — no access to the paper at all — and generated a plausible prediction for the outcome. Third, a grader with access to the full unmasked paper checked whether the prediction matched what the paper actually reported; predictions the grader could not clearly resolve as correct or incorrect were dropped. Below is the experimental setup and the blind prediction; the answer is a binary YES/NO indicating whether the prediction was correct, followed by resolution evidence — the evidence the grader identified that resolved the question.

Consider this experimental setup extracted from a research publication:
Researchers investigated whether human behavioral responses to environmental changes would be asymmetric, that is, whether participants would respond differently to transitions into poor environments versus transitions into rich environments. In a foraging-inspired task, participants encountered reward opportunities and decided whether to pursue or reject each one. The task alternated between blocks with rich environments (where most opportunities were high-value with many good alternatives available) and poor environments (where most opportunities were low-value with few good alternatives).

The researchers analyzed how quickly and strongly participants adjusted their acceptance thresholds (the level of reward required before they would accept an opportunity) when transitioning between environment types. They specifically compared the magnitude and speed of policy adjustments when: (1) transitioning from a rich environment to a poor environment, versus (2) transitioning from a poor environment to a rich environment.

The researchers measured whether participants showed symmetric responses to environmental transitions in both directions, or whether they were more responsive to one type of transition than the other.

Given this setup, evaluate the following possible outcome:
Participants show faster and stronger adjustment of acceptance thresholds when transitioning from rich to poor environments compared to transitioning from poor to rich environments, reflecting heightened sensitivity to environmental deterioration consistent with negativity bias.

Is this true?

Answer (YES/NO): YES